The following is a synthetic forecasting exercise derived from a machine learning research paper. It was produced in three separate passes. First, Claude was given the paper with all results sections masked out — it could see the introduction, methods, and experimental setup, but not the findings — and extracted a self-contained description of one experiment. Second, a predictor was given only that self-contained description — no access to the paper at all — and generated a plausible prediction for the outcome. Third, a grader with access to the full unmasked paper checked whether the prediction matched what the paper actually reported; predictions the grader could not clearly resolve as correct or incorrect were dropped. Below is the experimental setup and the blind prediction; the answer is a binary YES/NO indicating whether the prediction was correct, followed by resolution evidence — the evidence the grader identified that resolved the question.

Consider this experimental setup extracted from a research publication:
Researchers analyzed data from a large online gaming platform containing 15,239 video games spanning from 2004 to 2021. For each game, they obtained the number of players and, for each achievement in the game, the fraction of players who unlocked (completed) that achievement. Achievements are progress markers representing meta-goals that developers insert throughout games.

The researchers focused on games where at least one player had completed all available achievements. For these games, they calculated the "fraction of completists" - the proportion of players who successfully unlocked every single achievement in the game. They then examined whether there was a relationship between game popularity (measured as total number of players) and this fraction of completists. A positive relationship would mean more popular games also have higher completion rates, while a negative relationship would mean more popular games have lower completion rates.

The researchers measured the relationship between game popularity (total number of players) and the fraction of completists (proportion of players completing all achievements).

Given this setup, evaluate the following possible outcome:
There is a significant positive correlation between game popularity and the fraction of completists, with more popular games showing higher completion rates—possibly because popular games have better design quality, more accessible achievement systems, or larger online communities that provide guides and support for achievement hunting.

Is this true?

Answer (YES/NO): NO